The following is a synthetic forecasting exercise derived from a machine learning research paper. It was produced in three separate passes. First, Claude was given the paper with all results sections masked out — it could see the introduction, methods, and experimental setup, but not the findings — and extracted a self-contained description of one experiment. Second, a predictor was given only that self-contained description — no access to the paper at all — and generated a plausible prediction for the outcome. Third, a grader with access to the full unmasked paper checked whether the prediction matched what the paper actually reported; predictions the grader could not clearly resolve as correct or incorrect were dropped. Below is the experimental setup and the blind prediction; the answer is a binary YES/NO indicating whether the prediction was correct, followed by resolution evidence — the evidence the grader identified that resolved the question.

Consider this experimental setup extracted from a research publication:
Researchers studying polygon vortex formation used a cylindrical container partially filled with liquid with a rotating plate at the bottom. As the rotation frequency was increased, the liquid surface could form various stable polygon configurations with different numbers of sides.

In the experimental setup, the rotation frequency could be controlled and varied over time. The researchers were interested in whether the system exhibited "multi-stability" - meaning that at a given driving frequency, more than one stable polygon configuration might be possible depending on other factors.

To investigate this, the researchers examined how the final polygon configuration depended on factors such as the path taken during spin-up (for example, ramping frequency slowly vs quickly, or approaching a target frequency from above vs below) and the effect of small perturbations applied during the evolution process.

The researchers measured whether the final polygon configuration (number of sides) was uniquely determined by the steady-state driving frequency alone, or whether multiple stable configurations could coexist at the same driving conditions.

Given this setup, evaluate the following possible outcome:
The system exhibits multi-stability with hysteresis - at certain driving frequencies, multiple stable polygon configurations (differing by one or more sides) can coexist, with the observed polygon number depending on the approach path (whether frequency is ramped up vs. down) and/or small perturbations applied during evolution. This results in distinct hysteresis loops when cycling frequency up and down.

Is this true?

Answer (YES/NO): YES